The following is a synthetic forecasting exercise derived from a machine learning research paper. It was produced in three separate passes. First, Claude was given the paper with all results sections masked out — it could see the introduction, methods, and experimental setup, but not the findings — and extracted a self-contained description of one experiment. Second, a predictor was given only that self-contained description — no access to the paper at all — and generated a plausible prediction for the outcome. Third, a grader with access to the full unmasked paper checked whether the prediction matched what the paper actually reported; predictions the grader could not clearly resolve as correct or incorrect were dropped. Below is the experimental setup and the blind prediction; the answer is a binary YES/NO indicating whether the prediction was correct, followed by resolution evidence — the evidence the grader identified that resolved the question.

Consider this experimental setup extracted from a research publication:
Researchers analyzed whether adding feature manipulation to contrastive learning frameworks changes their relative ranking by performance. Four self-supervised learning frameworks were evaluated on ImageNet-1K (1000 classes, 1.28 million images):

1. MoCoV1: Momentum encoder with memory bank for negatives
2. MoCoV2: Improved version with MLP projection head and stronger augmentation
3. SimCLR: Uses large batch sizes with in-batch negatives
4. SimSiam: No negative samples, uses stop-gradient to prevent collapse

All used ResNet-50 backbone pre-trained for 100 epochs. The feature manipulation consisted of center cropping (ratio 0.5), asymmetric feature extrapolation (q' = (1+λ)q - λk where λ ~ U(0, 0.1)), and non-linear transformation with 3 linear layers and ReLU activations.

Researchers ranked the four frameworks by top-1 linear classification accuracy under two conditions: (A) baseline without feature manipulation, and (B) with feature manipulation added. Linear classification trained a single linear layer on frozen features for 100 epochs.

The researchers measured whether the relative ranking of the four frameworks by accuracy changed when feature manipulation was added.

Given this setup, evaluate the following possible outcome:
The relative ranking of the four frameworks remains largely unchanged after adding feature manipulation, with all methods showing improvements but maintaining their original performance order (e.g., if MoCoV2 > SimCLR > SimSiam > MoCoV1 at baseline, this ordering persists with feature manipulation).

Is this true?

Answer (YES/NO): YES